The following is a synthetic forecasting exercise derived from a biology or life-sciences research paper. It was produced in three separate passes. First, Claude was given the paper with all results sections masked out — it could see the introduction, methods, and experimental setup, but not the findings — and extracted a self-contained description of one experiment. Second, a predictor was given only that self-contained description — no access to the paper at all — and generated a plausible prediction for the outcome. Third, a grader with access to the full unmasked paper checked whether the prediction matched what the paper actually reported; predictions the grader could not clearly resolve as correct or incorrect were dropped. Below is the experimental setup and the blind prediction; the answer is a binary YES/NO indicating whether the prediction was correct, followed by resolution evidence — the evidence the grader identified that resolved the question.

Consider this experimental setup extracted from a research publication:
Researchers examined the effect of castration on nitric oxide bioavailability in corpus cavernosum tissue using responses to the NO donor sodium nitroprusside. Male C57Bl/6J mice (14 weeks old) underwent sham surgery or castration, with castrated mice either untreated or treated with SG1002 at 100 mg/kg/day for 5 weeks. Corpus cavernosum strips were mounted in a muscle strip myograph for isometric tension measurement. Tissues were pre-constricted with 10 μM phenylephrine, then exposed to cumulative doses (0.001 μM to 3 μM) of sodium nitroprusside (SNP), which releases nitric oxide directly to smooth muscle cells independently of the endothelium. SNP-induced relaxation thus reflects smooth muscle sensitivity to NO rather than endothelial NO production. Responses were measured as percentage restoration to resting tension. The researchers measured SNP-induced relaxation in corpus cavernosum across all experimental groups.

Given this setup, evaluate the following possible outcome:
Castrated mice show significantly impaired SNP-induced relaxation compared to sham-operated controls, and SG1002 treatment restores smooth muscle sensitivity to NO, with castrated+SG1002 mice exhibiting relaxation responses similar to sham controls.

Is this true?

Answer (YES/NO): NO